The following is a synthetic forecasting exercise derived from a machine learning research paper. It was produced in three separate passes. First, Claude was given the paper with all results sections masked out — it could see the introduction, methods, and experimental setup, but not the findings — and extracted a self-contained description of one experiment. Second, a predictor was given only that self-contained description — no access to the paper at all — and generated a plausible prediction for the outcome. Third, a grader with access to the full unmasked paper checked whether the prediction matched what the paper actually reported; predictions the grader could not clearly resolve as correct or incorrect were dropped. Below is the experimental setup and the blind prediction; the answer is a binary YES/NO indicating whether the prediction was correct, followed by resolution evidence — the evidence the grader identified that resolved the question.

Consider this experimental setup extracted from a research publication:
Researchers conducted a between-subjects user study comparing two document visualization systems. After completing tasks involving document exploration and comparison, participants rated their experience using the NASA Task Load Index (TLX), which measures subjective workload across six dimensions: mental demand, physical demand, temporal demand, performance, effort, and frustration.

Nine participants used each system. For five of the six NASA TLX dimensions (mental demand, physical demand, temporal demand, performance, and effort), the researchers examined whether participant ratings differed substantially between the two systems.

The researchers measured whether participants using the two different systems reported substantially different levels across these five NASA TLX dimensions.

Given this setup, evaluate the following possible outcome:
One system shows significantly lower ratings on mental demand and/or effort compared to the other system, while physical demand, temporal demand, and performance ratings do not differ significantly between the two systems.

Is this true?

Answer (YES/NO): NO